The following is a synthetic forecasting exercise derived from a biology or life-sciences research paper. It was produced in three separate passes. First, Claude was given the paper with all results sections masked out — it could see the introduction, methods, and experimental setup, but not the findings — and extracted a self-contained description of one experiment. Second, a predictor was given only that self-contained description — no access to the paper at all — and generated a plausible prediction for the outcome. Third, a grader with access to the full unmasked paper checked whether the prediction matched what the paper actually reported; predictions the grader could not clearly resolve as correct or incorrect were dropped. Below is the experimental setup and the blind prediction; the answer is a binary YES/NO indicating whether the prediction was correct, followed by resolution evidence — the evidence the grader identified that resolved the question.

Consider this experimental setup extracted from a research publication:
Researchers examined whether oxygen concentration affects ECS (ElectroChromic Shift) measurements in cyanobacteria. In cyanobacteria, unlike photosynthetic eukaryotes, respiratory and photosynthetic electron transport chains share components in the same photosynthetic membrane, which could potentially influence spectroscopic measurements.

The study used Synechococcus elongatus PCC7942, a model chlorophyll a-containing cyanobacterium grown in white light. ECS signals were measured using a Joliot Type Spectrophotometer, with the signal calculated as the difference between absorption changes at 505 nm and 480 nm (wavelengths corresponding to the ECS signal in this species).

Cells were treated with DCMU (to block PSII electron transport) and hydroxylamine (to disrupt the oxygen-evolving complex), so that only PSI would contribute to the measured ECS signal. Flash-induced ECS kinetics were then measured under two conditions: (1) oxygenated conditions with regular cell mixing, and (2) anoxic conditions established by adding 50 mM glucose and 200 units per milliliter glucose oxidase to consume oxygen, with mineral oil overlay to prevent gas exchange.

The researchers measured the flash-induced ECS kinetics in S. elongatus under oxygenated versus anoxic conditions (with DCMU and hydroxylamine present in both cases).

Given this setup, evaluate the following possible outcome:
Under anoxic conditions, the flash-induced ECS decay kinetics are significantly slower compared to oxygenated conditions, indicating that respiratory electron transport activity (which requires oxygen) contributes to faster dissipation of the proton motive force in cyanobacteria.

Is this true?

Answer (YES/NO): YES